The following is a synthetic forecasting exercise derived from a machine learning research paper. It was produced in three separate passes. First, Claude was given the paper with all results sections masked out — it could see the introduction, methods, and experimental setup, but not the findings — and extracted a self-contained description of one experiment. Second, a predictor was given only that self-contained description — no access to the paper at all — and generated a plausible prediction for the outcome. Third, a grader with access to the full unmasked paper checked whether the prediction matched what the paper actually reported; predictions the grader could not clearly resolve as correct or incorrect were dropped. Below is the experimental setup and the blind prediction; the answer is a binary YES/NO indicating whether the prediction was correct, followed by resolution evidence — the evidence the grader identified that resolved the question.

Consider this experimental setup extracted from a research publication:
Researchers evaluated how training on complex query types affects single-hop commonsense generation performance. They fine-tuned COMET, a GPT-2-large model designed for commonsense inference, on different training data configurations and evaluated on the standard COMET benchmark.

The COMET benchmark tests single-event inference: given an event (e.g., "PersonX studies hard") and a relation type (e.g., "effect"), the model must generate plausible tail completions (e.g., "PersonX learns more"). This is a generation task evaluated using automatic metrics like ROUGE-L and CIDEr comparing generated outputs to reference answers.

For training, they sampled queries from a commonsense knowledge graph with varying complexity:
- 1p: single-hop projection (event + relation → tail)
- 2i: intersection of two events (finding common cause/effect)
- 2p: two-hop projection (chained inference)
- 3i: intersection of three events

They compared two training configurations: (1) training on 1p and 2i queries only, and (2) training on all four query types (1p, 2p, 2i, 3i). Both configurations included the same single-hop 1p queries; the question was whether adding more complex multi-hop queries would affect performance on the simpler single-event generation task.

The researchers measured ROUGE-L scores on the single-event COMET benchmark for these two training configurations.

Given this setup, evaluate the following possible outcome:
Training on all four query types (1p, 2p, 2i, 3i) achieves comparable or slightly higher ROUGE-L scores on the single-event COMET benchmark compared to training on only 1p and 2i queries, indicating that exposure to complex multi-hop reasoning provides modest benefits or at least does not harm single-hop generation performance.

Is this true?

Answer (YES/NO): NO